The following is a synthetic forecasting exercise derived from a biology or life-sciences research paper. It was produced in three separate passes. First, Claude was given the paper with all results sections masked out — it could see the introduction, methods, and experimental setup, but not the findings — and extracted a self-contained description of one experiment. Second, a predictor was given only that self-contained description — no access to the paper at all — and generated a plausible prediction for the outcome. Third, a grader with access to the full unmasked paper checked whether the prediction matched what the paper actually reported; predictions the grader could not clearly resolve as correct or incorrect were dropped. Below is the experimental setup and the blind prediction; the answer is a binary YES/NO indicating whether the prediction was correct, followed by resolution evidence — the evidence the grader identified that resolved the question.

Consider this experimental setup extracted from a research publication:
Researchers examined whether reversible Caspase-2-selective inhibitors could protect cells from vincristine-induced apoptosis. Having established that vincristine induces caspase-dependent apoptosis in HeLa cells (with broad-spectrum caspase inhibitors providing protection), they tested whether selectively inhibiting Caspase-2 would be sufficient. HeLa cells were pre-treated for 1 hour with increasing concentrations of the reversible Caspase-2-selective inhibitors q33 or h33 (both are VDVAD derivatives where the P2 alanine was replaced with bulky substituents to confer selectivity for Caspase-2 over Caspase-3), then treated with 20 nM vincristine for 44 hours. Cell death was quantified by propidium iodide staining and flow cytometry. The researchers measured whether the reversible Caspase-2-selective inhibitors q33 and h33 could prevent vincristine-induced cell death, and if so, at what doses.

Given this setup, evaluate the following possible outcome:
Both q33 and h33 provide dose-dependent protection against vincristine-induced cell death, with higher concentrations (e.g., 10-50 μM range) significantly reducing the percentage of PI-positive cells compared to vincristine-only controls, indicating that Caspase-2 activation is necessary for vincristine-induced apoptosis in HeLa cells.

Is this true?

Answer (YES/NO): NO